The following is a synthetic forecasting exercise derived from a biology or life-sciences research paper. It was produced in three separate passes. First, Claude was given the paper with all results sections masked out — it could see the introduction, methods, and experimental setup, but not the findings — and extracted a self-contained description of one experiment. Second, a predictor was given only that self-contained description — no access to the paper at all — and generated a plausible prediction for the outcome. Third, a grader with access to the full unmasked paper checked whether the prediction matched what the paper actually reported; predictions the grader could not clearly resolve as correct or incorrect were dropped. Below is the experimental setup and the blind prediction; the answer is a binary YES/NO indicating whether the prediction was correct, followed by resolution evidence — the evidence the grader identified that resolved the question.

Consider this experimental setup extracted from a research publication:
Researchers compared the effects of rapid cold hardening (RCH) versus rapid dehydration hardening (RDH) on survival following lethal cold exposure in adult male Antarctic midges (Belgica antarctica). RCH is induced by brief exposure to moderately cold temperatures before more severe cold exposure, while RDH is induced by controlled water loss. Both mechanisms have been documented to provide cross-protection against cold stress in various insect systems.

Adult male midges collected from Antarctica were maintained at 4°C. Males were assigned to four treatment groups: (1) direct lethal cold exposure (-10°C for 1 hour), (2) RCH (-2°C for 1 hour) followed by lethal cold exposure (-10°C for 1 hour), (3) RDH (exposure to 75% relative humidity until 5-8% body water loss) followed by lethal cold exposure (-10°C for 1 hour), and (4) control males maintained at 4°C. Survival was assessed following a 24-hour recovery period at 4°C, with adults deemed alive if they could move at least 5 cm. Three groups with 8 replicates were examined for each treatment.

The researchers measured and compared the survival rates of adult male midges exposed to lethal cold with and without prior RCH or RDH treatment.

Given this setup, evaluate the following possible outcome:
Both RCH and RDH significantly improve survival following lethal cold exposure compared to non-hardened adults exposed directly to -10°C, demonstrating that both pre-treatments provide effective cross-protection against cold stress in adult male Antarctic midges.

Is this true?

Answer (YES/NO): NO